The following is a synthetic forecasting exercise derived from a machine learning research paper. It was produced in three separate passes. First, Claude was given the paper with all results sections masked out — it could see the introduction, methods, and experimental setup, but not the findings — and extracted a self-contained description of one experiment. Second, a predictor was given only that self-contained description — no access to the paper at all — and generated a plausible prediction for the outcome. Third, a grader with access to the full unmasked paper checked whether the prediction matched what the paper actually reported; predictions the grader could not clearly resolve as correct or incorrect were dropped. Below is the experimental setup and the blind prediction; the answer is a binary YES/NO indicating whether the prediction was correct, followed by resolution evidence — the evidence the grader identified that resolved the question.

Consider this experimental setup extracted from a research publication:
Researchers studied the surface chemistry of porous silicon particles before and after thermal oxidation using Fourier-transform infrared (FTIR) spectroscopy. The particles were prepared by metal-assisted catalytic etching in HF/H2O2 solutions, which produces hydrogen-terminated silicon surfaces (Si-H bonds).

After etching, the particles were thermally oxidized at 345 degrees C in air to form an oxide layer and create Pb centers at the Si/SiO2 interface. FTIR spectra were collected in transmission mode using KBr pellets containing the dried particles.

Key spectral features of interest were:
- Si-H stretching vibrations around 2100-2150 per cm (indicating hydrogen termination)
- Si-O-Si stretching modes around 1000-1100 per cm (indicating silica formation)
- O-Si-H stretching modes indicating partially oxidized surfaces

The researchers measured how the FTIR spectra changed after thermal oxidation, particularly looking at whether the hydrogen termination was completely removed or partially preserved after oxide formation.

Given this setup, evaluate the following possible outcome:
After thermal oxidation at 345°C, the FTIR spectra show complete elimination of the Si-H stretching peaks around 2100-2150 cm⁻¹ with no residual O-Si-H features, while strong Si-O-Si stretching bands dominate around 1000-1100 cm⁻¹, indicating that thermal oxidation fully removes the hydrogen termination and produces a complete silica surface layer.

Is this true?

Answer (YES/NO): NO